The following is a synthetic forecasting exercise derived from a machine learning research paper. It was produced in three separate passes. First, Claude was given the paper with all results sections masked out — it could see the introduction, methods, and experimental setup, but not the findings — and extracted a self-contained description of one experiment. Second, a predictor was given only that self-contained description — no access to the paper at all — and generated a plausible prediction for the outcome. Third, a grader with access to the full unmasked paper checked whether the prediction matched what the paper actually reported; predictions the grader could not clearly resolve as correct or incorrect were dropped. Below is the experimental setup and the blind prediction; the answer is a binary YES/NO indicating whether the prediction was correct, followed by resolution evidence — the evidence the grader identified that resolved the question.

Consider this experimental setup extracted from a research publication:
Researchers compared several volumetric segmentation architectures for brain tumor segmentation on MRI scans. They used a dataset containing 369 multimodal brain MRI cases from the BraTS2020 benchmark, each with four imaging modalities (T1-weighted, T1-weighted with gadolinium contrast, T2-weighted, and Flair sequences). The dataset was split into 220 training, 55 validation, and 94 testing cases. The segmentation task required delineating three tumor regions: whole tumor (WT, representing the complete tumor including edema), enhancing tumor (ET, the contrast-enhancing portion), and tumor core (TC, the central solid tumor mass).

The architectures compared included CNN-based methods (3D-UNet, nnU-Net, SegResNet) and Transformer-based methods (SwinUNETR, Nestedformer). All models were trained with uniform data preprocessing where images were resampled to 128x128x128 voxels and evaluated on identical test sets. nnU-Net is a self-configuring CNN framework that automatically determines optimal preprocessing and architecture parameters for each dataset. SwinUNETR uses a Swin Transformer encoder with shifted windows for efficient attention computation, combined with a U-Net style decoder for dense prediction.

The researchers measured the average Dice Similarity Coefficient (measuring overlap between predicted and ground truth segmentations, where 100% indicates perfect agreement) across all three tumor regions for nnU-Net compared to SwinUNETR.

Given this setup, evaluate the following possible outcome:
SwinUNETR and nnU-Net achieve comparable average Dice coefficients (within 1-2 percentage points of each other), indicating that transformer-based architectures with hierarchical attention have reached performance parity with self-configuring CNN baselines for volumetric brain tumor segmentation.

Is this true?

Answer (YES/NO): YES